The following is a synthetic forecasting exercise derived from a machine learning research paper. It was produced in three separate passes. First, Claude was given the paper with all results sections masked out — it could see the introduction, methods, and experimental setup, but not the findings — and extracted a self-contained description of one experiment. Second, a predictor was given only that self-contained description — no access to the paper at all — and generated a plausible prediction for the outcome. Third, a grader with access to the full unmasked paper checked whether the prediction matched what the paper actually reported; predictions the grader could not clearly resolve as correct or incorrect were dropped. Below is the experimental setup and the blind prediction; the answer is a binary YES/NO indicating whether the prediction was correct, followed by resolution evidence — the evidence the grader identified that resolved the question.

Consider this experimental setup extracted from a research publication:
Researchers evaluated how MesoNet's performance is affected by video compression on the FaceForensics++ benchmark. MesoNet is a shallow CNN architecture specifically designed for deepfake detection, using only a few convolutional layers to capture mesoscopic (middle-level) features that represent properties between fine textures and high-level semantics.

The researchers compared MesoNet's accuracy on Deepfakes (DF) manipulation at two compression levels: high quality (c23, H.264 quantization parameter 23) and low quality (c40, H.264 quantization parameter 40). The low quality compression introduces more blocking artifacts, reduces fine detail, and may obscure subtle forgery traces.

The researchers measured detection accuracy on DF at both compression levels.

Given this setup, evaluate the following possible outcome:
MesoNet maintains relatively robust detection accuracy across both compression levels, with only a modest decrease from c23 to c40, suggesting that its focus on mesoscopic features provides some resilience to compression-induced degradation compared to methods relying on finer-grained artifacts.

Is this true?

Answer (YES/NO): NO